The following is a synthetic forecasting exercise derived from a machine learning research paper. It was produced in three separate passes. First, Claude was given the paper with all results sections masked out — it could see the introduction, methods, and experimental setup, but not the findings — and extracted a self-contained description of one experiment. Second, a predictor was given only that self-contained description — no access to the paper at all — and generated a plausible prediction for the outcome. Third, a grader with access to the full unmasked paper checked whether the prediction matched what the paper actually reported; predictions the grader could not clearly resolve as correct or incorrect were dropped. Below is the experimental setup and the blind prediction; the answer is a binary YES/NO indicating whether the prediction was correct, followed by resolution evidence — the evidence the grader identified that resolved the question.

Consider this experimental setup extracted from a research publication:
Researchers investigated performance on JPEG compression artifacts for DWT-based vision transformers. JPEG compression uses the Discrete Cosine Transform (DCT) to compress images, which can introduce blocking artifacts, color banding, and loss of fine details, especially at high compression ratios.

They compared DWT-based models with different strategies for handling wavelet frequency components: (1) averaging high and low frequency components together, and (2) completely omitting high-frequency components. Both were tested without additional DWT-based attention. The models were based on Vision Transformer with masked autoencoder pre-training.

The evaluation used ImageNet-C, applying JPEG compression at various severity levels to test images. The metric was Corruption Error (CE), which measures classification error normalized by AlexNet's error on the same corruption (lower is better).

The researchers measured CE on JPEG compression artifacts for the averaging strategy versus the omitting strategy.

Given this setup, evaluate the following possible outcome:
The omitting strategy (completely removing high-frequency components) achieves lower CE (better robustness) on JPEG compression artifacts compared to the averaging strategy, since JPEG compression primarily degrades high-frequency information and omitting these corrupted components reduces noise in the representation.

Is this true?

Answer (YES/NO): NO